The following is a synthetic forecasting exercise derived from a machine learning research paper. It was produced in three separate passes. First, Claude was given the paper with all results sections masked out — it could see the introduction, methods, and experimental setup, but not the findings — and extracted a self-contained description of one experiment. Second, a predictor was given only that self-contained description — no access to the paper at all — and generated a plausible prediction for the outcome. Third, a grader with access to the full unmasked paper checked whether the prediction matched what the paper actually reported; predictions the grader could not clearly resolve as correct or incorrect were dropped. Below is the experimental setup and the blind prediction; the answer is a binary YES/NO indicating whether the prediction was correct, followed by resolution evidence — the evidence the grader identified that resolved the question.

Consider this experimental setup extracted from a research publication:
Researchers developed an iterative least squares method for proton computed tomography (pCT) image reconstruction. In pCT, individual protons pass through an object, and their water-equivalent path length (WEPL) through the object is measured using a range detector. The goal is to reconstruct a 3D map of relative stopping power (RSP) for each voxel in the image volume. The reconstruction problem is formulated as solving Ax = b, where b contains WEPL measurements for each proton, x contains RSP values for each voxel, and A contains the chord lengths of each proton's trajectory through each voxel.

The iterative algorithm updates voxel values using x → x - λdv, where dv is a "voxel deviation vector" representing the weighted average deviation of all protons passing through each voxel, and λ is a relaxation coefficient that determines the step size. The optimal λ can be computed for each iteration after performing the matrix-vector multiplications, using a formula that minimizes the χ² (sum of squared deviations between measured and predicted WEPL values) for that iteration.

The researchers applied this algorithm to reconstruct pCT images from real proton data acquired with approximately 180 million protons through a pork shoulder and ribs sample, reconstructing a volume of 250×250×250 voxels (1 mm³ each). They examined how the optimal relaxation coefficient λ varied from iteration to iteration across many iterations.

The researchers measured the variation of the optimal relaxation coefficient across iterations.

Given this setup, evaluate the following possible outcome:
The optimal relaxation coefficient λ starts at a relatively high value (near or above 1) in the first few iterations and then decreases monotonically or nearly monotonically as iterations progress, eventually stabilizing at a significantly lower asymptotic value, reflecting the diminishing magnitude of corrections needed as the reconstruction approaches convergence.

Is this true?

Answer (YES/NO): NO